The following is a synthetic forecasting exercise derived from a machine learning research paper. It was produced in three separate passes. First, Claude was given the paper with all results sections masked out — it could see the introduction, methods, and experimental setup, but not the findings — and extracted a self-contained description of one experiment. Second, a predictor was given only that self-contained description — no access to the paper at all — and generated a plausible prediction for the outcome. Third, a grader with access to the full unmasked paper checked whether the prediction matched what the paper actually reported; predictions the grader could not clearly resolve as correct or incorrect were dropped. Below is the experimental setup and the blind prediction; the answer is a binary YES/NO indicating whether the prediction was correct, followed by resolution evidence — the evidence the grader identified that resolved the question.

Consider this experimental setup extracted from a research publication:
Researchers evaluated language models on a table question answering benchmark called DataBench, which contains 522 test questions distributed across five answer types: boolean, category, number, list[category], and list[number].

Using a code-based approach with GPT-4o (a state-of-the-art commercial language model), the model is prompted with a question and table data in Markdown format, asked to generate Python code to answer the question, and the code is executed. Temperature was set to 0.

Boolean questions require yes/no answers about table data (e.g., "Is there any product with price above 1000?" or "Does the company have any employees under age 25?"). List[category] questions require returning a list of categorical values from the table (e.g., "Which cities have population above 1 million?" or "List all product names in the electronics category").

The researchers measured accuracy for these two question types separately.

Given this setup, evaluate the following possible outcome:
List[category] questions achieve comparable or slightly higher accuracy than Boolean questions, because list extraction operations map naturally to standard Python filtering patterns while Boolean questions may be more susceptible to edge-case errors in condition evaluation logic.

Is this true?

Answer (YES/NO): NO